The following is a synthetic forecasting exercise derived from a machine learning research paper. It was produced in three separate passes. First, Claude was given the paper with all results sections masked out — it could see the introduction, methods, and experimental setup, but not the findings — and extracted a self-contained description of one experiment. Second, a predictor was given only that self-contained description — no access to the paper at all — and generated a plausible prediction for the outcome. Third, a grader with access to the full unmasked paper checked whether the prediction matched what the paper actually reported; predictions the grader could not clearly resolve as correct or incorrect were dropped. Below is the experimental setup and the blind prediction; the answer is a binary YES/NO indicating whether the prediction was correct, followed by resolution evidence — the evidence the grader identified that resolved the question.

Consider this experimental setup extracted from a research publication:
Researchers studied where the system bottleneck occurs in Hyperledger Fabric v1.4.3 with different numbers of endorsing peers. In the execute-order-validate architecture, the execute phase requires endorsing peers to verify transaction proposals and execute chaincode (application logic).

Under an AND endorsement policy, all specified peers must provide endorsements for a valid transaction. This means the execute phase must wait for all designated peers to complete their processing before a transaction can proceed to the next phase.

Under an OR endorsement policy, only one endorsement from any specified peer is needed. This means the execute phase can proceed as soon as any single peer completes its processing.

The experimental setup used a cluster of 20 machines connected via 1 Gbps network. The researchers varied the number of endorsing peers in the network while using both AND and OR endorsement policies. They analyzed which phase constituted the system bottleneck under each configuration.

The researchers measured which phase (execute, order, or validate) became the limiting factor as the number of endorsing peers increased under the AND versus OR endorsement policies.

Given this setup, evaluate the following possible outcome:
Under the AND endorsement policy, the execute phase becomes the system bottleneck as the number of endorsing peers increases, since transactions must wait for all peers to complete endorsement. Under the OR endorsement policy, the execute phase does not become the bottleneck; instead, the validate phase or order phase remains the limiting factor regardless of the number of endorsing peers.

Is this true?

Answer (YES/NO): NO